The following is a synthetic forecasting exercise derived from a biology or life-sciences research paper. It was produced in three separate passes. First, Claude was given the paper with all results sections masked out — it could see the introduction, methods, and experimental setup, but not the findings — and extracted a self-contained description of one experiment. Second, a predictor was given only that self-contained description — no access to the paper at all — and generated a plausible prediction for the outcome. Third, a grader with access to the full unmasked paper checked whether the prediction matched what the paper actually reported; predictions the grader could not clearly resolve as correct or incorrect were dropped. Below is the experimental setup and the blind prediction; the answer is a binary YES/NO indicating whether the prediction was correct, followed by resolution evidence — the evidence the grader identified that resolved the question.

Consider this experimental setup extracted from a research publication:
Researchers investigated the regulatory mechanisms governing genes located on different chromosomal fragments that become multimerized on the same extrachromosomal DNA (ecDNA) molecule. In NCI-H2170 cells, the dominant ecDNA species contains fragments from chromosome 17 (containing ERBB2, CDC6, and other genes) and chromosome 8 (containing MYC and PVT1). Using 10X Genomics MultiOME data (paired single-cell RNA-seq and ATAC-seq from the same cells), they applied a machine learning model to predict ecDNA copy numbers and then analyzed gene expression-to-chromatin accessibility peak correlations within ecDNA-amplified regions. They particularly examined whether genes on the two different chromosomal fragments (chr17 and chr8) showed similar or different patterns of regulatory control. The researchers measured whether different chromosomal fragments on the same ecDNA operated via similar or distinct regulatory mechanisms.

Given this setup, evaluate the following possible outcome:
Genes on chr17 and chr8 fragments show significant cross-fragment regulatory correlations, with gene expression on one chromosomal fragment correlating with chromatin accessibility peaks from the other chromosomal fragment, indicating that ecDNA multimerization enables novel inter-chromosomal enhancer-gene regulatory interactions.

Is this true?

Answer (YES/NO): NO